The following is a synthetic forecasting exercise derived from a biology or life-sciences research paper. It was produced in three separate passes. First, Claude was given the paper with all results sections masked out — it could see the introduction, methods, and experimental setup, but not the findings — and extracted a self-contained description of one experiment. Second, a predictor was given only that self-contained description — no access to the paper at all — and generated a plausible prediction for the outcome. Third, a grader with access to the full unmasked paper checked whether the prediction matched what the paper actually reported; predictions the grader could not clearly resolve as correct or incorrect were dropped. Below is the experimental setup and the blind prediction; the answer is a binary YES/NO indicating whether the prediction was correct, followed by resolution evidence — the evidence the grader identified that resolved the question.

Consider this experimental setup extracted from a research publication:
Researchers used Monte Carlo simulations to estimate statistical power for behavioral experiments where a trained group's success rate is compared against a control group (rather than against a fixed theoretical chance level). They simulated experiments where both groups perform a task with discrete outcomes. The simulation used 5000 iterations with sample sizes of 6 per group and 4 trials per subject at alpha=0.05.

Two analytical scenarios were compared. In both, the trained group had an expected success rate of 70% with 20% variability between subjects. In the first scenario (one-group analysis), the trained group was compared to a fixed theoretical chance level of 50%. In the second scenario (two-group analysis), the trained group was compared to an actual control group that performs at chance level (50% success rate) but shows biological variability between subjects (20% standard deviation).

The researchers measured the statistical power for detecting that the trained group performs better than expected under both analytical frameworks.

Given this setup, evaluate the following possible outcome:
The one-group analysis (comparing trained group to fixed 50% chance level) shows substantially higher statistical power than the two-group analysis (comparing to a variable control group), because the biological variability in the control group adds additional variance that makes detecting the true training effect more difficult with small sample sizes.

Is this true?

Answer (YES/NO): YES